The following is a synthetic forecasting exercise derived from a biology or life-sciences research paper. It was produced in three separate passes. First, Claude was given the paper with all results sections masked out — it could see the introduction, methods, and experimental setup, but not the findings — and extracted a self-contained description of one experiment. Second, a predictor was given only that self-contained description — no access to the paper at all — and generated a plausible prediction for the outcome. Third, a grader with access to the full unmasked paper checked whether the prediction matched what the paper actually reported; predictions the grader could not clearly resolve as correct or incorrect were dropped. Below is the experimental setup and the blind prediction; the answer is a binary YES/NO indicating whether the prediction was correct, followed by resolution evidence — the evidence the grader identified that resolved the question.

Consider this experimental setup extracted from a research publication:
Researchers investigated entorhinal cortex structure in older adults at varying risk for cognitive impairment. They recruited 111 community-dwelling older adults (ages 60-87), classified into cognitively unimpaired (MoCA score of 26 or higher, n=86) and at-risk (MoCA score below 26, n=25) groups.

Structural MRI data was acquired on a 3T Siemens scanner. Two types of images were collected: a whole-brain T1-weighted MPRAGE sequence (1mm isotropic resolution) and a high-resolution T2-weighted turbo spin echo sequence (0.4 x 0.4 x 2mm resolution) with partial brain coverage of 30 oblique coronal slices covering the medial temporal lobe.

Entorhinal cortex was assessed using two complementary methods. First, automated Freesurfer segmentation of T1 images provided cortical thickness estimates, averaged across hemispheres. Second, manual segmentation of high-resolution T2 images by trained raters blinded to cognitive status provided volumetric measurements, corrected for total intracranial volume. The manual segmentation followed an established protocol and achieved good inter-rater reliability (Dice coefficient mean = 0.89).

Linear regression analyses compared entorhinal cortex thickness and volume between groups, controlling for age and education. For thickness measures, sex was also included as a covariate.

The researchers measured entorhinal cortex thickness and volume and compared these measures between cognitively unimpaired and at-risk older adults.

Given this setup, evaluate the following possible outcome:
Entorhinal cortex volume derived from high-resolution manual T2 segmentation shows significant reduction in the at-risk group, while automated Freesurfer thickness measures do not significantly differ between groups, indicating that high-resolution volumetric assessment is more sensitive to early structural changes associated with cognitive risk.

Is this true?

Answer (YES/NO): NO